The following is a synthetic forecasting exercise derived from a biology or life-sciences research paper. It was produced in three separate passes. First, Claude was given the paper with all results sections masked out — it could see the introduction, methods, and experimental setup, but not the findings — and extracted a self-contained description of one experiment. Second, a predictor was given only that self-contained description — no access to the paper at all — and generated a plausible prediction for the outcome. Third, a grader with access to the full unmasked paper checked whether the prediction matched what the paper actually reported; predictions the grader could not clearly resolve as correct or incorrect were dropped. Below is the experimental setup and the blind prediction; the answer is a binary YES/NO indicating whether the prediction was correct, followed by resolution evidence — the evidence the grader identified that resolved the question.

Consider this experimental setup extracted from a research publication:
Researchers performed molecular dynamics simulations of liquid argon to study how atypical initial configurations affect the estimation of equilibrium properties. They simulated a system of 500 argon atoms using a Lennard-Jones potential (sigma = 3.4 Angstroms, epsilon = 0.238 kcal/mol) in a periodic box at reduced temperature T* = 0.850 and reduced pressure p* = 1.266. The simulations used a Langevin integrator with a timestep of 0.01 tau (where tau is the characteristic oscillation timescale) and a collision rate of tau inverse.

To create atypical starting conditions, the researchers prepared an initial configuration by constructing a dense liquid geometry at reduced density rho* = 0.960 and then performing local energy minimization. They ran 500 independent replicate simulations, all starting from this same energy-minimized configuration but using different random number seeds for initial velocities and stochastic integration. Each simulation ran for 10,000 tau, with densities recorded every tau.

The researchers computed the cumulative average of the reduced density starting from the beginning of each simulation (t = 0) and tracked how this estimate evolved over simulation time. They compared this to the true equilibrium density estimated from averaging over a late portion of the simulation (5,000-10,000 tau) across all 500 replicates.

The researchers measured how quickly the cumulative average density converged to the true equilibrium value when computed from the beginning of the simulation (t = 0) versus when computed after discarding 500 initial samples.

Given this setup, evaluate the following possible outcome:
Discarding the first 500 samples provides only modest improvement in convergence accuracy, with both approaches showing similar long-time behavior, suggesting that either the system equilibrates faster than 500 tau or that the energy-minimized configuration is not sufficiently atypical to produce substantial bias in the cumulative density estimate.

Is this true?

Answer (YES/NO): NO